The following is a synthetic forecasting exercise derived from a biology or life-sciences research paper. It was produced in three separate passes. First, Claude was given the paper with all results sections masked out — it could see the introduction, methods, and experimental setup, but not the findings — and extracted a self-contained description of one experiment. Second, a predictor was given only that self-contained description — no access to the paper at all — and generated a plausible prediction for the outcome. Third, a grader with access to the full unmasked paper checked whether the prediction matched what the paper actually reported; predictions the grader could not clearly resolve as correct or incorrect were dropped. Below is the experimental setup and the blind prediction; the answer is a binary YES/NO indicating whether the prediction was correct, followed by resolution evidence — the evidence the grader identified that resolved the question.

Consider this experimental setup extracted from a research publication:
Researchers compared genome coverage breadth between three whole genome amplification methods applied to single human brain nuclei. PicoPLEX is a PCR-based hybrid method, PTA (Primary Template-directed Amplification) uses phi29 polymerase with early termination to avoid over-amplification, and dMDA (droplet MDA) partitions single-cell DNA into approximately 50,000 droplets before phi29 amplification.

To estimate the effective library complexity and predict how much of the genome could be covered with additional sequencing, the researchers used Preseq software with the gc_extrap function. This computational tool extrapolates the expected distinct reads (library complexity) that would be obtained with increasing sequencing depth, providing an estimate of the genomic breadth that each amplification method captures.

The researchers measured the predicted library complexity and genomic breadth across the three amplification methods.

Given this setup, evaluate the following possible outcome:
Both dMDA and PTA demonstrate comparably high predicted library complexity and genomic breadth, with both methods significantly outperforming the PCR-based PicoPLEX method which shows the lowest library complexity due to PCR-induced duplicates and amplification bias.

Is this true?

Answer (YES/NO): NO